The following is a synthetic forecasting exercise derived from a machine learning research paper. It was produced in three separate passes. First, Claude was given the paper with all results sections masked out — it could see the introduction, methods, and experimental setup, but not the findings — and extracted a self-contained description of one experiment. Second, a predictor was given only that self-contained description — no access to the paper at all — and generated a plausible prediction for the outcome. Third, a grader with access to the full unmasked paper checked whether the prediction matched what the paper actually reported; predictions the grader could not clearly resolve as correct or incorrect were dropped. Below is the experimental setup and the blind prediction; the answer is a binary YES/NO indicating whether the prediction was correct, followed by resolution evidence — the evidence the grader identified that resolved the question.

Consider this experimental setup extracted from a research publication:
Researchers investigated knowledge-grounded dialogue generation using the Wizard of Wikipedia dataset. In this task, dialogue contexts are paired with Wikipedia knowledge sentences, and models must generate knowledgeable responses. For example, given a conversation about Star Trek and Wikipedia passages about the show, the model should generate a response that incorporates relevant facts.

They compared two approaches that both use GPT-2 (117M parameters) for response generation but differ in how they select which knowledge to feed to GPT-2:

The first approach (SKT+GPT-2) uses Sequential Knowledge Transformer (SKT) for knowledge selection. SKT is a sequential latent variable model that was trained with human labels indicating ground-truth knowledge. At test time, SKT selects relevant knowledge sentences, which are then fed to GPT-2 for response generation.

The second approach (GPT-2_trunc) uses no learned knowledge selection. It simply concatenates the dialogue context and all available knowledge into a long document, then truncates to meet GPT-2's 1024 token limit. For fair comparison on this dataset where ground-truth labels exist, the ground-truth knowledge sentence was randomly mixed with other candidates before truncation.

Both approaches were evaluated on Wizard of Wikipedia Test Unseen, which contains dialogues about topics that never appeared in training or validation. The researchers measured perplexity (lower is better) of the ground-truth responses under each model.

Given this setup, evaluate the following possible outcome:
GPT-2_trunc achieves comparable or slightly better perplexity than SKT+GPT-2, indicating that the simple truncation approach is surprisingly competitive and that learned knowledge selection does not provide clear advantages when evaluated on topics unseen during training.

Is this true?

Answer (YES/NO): NO